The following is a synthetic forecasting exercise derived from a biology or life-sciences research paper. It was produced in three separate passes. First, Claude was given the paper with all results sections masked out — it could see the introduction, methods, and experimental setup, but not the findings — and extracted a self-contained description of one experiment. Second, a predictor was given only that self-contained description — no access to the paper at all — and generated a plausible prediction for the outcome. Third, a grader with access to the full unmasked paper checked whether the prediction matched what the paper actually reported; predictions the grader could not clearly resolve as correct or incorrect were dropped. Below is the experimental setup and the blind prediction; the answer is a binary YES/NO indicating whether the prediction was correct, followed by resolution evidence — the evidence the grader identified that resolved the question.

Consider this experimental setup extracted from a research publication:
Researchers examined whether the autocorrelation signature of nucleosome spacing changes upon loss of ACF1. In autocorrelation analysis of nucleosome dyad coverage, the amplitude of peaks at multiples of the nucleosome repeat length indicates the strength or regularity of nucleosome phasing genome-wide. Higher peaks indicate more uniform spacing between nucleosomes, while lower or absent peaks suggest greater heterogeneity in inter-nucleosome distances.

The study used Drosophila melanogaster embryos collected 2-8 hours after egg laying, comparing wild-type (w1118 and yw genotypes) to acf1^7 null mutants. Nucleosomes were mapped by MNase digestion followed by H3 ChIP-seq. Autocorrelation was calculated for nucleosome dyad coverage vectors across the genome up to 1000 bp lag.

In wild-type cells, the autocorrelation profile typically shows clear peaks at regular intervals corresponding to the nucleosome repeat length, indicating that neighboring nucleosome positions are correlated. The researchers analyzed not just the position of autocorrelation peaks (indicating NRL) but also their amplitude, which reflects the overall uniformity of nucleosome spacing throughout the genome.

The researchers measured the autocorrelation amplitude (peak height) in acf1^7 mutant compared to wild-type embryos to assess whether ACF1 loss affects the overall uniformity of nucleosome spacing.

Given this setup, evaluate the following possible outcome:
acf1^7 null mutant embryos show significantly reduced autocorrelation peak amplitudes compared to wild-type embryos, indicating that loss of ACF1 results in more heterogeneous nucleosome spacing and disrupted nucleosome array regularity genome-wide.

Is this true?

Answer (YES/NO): YES